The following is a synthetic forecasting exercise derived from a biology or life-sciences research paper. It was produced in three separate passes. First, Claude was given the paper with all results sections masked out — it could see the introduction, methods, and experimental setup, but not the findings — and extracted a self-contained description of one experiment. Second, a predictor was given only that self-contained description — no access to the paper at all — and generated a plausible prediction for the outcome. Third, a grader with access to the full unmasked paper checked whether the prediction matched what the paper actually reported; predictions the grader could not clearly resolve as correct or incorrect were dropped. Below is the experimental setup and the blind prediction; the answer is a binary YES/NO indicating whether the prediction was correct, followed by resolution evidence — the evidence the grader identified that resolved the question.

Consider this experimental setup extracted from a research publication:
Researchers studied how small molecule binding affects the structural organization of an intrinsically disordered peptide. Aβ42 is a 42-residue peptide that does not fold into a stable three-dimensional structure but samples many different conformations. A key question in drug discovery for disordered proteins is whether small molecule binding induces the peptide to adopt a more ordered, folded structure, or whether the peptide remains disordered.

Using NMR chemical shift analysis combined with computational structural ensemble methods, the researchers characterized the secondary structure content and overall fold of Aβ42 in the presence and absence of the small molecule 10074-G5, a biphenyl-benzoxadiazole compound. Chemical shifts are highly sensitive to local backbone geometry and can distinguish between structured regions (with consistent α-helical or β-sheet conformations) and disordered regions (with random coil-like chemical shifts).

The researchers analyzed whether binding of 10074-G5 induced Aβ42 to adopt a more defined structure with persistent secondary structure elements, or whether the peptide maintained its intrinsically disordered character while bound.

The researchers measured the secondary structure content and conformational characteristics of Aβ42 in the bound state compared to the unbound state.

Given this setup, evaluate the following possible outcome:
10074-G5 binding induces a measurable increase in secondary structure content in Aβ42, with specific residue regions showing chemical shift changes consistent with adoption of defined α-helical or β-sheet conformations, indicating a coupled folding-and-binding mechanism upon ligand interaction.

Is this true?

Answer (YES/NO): NO